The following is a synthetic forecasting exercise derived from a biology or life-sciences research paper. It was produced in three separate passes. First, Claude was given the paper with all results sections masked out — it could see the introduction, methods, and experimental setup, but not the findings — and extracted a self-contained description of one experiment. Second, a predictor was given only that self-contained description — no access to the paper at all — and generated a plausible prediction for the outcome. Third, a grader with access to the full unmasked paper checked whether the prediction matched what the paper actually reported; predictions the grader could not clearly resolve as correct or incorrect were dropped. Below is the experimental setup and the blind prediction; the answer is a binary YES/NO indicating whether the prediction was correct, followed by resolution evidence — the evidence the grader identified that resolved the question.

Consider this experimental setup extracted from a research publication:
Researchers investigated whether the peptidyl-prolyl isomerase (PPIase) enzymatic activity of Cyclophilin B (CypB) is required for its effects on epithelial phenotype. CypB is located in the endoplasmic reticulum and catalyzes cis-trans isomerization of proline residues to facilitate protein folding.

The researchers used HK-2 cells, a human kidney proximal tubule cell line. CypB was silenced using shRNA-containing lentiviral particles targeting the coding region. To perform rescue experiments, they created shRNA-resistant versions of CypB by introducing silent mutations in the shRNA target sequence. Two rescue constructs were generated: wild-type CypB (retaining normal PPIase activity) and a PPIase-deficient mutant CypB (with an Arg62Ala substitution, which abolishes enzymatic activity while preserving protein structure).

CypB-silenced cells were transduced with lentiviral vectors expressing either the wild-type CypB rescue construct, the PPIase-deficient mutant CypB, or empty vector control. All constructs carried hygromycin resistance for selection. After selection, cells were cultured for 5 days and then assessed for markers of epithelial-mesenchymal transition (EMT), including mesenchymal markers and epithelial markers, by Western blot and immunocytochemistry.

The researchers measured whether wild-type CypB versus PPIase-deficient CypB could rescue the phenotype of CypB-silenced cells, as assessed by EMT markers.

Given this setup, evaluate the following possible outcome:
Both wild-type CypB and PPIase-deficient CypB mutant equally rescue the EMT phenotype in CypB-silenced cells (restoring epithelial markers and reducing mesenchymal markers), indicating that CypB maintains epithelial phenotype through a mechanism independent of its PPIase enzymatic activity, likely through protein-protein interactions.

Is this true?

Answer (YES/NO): NO